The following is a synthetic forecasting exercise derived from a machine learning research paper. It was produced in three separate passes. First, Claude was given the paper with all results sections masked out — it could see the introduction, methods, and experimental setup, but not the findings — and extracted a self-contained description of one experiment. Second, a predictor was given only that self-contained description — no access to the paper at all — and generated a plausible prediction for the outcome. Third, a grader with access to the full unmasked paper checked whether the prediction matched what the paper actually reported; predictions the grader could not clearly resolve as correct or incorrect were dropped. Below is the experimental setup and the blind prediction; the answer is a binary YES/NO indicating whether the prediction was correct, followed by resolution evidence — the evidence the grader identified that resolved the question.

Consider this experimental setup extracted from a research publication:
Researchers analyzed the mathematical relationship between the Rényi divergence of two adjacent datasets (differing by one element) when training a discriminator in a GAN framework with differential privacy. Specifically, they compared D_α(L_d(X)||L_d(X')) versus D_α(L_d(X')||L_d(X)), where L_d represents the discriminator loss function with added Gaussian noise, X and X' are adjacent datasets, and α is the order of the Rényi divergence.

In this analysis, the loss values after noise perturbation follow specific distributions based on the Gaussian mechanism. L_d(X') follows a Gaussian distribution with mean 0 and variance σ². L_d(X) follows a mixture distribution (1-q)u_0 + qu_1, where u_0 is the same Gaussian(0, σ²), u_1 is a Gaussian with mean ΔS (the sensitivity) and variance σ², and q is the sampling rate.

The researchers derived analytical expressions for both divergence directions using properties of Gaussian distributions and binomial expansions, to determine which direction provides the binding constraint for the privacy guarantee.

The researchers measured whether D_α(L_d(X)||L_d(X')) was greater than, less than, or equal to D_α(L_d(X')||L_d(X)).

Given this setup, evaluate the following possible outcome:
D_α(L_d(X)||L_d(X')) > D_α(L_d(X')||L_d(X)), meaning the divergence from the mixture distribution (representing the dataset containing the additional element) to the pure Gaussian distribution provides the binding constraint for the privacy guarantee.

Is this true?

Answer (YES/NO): YES